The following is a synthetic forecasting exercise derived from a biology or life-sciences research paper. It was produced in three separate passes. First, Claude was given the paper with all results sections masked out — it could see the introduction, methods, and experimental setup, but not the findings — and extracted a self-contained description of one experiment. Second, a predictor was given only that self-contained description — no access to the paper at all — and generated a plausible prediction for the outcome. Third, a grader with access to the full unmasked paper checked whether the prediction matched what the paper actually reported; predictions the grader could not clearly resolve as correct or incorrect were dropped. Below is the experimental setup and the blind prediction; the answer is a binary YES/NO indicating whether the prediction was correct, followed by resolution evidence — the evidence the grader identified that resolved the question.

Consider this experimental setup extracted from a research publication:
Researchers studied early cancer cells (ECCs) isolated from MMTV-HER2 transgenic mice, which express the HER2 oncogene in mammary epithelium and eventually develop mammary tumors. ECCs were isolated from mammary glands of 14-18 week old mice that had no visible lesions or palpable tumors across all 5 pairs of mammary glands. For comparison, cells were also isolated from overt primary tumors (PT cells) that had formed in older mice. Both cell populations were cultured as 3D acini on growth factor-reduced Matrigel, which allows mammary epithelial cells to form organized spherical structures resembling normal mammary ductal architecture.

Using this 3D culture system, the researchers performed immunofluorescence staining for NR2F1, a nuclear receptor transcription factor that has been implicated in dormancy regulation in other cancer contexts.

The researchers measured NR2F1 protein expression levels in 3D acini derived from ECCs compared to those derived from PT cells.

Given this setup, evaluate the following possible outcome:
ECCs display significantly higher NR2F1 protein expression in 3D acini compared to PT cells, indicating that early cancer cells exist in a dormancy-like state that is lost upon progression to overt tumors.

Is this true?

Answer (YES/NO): NO